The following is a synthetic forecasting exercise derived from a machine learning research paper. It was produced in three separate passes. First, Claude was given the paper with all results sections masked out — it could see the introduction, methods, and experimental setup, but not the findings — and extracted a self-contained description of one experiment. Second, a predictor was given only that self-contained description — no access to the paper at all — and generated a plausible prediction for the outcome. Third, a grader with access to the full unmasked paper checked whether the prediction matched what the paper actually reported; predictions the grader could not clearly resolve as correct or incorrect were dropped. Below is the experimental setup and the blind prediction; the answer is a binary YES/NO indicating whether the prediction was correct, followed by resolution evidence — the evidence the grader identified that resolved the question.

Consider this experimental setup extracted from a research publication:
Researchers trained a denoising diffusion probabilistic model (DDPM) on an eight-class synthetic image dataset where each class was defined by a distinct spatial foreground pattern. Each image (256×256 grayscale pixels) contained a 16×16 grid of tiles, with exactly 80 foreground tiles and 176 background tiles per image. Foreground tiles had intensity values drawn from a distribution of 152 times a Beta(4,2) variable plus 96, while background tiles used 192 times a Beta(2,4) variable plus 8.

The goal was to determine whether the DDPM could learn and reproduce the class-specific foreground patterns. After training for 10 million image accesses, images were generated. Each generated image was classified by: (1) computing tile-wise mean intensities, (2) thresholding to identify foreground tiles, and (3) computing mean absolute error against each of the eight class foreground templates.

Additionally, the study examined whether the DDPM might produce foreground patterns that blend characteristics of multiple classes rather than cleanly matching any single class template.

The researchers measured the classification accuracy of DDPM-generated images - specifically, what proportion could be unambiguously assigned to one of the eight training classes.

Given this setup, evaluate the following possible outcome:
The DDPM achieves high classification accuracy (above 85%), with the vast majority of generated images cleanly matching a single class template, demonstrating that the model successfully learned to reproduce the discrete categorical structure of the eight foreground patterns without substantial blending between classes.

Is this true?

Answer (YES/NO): YES